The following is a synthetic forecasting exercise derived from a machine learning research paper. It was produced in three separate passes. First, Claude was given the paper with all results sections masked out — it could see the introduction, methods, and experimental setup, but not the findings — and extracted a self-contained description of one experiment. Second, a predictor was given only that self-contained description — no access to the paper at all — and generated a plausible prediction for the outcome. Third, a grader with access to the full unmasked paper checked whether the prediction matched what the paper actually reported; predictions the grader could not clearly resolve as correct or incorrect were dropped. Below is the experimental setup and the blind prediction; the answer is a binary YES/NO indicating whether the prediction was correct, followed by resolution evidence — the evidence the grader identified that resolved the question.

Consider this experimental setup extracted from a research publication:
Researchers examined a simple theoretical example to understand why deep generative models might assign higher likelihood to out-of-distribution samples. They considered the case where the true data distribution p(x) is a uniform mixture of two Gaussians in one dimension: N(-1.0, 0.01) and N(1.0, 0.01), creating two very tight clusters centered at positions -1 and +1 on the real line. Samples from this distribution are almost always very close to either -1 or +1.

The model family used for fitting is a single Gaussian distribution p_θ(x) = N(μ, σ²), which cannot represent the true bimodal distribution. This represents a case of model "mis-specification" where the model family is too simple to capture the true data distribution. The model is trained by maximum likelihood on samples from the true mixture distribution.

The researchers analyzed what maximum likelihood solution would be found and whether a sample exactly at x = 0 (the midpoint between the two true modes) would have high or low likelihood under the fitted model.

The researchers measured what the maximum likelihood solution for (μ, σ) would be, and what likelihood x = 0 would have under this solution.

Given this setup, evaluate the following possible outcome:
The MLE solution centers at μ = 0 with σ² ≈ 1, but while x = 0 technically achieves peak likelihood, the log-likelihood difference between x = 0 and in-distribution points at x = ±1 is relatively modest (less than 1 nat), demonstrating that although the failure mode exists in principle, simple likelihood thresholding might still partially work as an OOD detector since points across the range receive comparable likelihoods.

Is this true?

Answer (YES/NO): NO